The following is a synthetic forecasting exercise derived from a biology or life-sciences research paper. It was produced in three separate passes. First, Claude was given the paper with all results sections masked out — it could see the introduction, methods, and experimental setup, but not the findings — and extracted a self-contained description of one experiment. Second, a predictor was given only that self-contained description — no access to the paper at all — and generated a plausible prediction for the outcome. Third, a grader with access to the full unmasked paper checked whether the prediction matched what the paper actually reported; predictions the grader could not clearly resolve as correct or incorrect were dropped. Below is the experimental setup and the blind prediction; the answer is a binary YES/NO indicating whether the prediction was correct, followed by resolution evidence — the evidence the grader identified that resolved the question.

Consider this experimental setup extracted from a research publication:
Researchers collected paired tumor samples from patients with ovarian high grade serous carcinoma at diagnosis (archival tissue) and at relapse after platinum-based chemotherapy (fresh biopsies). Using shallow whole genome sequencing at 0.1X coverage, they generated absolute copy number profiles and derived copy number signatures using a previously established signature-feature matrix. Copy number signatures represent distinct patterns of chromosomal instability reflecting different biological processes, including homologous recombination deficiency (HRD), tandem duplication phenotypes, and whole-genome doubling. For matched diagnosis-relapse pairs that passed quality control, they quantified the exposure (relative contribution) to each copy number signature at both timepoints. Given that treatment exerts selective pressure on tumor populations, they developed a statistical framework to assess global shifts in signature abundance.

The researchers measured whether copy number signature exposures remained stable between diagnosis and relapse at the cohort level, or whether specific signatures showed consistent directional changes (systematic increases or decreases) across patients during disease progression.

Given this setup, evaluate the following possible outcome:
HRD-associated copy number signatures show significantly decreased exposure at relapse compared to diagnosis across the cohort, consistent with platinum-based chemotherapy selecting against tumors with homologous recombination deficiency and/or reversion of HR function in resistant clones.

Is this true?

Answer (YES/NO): NO